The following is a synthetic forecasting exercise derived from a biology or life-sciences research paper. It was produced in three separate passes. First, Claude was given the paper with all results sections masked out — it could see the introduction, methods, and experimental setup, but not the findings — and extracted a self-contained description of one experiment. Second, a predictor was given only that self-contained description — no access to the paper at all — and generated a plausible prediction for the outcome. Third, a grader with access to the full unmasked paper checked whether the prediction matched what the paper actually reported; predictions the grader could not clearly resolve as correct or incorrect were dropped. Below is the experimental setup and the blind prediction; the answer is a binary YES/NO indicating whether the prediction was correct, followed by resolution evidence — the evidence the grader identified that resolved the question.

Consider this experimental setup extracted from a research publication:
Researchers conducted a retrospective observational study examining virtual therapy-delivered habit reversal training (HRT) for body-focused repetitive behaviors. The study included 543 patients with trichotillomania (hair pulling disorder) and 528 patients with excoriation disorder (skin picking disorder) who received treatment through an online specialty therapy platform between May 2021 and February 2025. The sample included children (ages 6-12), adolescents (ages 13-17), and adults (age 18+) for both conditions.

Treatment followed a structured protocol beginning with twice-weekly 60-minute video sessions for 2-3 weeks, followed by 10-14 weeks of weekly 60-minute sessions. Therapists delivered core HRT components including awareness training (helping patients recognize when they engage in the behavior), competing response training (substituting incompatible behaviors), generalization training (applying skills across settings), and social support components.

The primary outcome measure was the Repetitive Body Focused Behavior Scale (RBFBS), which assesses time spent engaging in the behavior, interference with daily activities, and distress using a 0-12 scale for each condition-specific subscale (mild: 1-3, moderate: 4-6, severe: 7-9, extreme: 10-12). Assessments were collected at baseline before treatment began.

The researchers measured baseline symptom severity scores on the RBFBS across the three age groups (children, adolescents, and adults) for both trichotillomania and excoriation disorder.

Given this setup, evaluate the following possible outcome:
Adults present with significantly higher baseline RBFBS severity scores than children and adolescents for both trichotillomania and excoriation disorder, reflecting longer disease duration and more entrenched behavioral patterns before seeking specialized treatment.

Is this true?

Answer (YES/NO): YES